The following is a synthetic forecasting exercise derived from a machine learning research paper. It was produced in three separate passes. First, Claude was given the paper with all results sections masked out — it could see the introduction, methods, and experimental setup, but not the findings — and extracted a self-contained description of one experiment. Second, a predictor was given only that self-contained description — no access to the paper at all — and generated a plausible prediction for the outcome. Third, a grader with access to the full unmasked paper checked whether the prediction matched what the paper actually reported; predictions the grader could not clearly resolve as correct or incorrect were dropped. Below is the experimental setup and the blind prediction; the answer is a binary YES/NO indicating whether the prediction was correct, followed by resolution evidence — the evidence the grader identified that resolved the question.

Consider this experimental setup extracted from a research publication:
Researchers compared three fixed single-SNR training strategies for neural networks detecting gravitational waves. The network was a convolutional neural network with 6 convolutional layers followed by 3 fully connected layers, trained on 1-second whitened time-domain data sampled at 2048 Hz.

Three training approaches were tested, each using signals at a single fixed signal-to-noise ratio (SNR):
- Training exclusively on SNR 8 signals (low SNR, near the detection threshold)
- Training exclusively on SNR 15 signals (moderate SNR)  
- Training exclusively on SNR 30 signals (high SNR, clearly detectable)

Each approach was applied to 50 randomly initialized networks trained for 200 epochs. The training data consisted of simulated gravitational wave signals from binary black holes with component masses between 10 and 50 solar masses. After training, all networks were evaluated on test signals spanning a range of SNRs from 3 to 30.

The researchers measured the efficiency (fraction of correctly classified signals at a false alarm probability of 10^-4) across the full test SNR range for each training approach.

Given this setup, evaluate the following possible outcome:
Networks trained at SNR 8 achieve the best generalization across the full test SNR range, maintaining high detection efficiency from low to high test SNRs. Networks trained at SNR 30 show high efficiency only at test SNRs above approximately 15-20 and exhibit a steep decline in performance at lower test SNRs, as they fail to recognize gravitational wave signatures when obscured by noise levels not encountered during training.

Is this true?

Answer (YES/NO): YES